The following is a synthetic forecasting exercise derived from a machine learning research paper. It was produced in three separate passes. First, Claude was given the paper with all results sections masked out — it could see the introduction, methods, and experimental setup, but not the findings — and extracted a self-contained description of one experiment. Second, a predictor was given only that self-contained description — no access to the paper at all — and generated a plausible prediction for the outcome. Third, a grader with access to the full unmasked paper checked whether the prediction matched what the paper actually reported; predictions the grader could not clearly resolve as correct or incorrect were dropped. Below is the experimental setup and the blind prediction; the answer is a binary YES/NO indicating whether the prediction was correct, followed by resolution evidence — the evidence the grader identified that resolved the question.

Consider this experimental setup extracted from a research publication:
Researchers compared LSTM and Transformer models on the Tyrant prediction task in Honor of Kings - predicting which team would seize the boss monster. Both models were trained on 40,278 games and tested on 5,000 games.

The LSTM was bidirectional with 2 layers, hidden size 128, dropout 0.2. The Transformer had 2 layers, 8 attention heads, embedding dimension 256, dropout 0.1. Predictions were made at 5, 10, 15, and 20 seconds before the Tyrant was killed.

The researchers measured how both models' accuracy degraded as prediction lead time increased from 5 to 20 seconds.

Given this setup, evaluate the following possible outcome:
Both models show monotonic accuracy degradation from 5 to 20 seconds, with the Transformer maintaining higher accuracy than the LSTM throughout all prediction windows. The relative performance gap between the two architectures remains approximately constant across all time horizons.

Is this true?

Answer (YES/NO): NO